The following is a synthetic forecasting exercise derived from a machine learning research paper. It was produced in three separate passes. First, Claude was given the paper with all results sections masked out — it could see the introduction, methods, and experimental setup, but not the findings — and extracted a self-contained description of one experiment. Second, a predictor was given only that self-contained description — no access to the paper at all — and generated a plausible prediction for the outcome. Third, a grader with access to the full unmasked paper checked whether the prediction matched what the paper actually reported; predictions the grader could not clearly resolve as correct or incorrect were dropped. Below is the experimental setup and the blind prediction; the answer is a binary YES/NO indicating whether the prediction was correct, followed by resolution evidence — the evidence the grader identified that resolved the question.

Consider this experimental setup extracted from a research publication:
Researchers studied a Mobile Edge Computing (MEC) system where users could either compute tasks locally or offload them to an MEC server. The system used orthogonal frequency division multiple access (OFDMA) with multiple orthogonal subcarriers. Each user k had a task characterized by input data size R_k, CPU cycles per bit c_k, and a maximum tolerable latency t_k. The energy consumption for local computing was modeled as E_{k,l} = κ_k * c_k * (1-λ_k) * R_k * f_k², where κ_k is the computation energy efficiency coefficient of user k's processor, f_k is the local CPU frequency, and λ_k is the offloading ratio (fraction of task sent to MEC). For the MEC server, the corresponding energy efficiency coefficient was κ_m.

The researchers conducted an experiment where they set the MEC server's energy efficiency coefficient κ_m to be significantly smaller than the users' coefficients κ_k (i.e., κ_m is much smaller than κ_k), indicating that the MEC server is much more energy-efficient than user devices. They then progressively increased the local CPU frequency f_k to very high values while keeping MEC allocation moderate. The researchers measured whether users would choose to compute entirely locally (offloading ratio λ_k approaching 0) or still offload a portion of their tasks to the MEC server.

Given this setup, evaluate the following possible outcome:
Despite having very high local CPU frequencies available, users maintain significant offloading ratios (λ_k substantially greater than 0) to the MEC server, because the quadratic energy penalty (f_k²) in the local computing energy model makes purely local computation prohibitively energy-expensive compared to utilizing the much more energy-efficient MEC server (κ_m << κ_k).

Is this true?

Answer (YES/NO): YES